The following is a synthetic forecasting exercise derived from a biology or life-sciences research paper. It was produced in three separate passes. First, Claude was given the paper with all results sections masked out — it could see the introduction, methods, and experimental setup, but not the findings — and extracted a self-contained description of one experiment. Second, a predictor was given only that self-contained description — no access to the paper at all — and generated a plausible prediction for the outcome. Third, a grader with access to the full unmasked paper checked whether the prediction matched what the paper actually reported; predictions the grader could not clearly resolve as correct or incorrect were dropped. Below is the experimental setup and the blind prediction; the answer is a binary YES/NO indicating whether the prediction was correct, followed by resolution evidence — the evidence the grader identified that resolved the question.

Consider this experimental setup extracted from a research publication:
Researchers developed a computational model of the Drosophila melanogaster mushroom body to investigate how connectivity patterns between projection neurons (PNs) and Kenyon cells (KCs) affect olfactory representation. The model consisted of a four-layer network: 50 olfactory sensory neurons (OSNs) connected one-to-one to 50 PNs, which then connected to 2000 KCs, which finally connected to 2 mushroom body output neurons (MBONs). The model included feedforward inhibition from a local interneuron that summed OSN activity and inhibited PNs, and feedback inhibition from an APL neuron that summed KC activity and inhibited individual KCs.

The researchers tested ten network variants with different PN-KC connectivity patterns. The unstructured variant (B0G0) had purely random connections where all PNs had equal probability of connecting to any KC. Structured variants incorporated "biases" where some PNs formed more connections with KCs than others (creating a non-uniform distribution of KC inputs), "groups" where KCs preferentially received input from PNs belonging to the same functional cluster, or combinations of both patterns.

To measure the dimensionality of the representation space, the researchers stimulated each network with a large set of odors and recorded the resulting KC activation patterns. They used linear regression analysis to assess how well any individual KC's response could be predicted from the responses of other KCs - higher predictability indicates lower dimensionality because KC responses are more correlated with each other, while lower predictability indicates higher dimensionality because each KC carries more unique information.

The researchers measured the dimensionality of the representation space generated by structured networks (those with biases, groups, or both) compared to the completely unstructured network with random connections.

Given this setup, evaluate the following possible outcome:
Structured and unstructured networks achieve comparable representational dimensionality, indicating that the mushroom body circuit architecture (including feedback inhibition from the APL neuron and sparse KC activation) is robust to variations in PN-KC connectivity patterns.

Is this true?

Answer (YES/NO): NO